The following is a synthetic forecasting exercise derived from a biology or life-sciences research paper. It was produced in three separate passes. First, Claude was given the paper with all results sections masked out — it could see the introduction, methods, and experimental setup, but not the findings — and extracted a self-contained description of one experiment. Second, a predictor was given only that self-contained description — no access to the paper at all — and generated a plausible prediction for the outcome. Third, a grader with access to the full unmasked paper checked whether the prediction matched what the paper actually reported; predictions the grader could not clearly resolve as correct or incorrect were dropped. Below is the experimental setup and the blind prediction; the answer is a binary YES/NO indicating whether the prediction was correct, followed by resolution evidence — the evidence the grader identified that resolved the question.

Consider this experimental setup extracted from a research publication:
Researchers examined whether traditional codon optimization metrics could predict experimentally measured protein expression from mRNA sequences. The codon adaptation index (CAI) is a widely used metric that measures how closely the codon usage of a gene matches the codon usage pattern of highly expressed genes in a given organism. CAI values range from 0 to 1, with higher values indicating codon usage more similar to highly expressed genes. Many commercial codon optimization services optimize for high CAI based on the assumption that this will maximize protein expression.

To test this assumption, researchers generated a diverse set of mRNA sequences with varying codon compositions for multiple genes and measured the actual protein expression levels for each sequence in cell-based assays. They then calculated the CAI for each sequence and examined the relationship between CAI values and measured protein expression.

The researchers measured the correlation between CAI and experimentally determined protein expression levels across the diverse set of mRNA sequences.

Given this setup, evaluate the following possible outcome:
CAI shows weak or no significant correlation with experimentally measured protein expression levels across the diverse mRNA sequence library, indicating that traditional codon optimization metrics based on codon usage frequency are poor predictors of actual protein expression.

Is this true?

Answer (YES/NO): YES